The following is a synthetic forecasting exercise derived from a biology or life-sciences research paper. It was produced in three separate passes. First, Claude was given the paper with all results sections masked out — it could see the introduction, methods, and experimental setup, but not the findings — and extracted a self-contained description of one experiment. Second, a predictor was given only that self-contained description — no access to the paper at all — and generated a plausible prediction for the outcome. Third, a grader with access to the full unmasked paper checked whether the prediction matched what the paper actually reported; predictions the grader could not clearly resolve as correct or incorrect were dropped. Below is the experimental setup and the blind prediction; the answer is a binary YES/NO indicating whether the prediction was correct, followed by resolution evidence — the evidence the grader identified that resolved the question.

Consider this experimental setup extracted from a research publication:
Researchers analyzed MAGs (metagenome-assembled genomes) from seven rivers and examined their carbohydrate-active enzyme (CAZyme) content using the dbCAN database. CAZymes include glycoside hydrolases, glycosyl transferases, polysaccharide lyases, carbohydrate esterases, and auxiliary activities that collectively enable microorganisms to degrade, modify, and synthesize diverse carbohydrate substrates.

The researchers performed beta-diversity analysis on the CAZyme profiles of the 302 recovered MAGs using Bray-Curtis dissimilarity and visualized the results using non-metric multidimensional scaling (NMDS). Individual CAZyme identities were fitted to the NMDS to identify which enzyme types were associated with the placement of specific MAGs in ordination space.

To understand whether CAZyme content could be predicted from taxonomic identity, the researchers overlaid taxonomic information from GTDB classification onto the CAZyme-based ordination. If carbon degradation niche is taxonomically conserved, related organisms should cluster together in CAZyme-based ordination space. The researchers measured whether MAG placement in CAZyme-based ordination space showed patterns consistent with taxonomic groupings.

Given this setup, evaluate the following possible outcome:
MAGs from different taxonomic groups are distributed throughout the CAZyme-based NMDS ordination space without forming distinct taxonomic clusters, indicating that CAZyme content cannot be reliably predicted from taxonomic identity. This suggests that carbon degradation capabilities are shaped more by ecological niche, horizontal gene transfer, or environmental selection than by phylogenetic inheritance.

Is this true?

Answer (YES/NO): NO